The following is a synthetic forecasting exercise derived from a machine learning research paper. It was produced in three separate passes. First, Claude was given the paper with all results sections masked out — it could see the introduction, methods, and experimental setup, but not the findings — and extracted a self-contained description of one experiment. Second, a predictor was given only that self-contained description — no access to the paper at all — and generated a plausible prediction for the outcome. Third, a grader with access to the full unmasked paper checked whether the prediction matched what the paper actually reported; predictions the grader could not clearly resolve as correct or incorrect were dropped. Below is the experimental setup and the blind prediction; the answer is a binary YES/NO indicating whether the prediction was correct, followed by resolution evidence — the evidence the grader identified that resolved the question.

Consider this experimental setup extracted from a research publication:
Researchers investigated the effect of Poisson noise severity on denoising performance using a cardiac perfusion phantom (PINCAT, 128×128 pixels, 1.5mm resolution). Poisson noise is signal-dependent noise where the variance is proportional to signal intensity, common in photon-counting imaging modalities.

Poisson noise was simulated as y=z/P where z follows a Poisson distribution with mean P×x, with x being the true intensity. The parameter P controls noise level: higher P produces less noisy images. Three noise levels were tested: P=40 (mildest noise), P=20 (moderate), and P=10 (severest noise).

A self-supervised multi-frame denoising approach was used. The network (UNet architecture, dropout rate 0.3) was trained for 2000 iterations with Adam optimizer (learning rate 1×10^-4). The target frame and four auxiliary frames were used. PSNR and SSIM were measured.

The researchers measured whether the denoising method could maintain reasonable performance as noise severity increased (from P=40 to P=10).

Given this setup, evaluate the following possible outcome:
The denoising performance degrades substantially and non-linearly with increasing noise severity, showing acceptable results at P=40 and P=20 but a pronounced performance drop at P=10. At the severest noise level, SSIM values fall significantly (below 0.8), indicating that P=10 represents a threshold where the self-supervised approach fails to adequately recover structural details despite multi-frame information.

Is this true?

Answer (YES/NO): NO